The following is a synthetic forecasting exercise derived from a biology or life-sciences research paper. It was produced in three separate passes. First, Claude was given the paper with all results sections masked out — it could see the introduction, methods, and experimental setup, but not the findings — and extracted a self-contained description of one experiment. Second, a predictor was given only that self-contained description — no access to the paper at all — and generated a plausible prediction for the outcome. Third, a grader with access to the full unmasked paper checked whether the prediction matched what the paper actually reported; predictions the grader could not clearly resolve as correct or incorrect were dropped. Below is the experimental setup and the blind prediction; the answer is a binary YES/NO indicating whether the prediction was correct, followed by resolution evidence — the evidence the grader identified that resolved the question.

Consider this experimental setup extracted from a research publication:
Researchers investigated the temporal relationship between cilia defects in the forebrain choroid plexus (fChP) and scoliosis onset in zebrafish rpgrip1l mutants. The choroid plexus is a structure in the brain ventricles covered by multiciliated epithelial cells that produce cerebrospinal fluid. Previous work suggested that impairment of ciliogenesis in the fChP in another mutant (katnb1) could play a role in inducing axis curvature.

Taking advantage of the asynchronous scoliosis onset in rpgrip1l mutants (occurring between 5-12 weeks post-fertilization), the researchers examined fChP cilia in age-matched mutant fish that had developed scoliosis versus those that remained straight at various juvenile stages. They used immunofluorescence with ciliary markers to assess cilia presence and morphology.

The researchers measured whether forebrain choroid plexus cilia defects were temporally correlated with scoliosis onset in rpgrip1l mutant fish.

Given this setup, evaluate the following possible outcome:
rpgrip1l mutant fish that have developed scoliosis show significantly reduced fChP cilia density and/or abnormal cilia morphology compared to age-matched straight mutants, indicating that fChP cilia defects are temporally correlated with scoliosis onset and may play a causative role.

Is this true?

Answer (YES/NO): NO